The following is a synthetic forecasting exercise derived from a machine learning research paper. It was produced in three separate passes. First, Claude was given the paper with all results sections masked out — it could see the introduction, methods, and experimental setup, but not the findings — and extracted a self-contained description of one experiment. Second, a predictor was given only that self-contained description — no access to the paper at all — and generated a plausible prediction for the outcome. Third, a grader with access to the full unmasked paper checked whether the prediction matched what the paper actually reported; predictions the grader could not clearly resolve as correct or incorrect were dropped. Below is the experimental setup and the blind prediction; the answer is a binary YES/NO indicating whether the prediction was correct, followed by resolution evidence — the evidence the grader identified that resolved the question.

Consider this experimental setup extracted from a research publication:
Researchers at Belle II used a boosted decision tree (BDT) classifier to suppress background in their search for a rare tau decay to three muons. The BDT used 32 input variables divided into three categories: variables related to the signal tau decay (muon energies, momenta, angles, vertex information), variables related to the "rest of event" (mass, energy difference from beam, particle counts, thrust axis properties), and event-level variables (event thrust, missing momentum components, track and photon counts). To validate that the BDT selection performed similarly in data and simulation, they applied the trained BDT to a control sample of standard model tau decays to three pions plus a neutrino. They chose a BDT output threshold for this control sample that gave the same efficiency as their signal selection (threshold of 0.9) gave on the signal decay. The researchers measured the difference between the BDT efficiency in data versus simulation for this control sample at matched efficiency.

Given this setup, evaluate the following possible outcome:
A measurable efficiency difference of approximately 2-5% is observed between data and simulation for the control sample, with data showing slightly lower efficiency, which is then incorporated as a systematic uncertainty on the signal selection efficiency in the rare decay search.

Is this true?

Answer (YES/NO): NO